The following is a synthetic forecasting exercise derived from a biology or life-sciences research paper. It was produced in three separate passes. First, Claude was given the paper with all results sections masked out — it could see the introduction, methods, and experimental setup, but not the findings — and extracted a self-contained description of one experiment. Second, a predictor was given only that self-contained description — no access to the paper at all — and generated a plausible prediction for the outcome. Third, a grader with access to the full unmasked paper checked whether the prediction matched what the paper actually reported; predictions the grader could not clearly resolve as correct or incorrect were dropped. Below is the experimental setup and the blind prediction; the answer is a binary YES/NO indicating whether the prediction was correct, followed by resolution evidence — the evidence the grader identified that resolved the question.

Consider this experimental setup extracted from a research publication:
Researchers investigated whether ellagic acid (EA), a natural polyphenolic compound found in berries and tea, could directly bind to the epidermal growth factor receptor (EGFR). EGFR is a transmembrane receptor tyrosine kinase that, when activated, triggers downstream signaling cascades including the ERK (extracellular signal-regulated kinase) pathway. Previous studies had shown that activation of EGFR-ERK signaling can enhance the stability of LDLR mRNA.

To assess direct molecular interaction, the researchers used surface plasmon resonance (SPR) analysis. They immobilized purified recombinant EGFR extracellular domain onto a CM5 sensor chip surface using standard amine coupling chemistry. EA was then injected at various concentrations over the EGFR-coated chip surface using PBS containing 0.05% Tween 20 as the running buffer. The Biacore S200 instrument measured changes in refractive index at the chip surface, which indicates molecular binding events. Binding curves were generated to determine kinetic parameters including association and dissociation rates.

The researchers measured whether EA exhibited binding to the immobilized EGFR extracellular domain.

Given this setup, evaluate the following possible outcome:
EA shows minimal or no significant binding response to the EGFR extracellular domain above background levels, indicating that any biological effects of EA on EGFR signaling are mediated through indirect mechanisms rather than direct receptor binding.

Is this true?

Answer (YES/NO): NO